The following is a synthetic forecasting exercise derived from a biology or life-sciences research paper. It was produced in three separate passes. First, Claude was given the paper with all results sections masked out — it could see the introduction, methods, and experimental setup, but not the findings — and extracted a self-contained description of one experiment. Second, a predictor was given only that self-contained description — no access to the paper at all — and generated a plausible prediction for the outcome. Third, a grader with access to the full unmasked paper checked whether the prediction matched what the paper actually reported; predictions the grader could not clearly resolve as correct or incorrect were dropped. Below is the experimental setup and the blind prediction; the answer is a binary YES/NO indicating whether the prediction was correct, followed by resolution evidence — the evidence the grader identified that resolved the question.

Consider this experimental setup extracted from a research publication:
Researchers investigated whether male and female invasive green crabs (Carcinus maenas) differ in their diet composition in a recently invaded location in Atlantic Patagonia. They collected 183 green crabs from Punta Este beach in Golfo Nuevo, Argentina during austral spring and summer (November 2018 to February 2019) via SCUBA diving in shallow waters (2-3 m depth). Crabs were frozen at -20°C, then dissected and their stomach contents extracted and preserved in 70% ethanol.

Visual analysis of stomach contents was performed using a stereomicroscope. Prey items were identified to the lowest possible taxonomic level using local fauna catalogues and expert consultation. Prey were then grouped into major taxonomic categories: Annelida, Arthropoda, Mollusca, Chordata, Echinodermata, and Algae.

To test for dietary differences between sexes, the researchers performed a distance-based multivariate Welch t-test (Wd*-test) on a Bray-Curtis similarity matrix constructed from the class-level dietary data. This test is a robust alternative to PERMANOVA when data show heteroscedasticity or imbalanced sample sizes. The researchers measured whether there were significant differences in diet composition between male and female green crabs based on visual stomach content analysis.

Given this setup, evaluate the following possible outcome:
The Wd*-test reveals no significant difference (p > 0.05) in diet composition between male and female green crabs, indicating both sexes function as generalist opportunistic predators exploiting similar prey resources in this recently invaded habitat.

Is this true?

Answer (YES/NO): YES